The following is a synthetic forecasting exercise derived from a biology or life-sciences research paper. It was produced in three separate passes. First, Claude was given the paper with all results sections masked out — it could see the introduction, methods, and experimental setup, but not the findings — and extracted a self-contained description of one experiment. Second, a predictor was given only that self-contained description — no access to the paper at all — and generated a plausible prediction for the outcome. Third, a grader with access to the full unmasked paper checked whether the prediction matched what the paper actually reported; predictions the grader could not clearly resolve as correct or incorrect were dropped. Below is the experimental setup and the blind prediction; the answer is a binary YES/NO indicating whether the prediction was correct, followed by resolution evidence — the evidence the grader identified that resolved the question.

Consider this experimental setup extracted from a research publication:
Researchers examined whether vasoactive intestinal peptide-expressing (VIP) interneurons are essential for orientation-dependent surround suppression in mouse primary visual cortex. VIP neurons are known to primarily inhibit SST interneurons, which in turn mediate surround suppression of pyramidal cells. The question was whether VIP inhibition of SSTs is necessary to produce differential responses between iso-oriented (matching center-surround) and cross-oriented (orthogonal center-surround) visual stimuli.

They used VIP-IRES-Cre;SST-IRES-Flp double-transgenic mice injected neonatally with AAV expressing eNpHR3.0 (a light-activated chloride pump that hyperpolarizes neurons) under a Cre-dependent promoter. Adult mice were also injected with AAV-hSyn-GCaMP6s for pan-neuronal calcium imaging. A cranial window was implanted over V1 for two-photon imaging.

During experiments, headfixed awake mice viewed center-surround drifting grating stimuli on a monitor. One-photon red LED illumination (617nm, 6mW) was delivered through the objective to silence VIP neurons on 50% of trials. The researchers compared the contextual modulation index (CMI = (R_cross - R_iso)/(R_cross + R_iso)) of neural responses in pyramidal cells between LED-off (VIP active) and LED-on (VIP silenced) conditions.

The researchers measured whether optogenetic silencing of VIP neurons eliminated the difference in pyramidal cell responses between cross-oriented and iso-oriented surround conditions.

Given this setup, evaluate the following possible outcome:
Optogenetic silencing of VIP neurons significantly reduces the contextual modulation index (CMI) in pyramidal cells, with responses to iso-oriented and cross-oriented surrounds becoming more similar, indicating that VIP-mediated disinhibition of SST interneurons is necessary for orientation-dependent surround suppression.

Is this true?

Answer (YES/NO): NO